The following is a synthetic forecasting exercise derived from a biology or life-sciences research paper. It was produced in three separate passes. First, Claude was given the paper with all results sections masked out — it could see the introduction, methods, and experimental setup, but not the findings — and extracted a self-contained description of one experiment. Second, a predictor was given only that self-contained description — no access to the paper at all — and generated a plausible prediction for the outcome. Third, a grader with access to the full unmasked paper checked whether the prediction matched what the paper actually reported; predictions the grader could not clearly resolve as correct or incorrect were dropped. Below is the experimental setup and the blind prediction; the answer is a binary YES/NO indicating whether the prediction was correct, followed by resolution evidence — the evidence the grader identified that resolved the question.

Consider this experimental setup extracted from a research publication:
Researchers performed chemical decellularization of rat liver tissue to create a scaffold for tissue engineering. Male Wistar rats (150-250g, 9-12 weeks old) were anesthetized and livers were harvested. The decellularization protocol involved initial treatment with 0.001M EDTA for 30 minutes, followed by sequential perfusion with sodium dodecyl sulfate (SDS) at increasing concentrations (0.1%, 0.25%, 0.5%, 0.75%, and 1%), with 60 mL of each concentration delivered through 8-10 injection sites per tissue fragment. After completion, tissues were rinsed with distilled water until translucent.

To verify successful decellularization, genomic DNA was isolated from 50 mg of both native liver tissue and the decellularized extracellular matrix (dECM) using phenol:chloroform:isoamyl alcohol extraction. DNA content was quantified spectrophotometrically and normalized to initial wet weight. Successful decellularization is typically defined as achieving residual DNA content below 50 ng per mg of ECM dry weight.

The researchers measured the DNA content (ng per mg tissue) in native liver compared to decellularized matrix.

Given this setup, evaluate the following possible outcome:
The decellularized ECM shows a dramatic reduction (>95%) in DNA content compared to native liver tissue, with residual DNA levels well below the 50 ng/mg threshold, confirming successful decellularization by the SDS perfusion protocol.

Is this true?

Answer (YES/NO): YES